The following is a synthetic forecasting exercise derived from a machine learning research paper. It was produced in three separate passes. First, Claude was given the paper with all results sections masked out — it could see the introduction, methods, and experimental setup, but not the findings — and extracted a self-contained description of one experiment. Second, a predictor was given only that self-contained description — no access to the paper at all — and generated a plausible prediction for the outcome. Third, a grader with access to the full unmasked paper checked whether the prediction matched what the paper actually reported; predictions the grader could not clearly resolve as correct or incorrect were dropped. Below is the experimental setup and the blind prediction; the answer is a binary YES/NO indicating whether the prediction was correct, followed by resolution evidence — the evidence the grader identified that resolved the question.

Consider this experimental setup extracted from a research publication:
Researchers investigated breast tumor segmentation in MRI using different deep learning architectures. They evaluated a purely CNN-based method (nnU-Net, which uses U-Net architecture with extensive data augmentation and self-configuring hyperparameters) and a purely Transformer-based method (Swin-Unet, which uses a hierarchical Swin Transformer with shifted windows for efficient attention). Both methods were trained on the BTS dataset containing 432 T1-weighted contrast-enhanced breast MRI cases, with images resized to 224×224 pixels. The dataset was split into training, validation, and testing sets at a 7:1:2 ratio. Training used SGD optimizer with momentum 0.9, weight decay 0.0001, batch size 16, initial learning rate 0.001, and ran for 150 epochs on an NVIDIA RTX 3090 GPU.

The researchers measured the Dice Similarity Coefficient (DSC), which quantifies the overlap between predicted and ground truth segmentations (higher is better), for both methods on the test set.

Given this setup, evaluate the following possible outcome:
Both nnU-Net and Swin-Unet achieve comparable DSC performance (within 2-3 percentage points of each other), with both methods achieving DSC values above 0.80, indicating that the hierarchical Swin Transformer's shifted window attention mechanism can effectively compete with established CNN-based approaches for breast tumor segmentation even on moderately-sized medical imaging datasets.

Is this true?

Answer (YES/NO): NO